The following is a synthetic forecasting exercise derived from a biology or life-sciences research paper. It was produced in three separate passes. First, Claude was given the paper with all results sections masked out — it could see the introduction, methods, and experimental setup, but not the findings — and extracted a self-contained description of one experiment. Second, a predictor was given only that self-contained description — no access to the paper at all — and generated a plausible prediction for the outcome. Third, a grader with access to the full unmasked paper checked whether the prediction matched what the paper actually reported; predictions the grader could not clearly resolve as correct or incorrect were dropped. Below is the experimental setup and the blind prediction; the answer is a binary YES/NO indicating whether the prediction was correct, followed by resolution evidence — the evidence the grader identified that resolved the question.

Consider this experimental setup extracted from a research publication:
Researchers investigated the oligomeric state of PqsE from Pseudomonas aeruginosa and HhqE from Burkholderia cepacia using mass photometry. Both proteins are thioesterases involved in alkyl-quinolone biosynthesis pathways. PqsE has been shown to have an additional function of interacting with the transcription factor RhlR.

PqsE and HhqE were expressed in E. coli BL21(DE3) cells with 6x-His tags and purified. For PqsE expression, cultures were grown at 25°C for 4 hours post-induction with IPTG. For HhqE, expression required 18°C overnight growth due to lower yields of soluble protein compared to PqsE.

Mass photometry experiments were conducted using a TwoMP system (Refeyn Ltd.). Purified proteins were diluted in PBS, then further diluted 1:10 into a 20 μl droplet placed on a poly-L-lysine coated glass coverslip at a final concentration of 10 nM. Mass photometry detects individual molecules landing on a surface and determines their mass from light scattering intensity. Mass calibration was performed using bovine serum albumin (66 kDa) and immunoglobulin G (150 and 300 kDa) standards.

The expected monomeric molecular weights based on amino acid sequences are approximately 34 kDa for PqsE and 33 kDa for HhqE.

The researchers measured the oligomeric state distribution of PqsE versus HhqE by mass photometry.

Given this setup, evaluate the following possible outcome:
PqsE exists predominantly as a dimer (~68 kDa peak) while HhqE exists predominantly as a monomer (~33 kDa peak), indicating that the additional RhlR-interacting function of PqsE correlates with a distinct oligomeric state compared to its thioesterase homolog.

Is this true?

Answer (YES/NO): NO